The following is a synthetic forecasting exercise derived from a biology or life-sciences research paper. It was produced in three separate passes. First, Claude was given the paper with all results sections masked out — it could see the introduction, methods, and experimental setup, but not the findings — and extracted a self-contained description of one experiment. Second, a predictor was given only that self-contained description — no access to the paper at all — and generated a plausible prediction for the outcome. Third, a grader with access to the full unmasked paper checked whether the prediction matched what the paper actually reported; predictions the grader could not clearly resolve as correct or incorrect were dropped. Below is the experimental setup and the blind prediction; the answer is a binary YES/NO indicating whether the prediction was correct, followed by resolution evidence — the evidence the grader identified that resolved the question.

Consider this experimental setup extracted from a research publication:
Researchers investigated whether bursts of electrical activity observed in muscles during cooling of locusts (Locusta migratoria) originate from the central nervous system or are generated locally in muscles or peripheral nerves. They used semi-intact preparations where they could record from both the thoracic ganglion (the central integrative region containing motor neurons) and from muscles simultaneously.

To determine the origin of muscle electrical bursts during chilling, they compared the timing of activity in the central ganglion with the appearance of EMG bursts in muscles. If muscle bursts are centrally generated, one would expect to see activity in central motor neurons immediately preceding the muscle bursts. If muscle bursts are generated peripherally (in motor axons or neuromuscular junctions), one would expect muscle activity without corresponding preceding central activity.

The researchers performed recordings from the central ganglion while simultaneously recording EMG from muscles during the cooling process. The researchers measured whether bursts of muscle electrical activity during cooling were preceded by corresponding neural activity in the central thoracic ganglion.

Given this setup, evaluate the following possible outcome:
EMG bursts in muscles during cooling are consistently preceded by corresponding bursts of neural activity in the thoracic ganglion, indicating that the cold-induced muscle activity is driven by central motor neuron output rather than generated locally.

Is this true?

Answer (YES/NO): YES